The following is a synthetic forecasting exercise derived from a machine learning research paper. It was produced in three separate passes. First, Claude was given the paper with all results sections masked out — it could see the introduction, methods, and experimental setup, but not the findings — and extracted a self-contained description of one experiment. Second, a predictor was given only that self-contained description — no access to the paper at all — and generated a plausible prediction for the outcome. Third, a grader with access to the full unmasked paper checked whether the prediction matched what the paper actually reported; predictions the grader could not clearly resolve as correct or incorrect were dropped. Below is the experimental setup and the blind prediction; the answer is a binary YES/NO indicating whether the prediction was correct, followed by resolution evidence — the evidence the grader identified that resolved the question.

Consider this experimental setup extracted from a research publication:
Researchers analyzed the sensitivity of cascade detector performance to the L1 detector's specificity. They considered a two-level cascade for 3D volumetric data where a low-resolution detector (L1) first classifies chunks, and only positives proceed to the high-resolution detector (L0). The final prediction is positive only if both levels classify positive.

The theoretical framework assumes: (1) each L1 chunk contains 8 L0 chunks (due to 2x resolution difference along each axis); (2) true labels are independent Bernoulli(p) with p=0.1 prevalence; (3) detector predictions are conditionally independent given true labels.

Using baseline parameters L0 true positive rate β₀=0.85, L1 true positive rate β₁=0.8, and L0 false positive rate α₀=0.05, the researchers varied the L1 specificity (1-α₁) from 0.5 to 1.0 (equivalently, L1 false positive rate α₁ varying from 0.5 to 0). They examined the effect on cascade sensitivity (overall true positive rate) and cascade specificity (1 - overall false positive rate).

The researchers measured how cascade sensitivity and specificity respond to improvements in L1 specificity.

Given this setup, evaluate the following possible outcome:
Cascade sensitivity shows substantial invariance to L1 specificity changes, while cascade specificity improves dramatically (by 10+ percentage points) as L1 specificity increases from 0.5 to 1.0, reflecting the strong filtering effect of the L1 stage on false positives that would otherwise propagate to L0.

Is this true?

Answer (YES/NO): NO